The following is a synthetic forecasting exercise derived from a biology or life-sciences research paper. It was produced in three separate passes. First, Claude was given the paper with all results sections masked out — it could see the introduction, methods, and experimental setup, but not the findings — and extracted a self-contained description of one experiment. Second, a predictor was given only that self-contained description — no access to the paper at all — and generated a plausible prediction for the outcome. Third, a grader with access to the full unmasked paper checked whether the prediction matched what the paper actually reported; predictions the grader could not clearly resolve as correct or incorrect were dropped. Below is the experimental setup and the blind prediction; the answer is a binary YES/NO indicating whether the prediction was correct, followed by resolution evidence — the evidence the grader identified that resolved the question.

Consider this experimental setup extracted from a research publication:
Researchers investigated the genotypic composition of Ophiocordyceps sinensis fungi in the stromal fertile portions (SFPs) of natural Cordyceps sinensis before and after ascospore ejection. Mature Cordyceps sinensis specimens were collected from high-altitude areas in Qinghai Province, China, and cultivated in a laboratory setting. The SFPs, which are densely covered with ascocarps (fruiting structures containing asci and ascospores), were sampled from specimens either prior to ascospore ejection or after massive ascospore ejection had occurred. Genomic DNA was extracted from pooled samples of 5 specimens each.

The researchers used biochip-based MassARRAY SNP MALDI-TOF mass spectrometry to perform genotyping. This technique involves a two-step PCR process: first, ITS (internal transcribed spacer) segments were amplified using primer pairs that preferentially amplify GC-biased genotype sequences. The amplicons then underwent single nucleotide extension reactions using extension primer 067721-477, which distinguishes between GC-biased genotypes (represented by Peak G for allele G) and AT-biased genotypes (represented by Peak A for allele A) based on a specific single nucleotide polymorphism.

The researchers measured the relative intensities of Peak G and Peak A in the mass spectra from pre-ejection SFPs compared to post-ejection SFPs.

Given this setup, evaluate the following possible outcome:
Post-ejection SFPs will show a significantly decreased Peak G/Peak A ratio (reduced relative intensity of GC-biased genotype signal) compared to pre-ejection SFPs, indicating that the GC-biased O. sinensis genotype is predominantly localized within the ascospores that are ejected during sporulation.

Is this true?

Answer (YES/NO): NO